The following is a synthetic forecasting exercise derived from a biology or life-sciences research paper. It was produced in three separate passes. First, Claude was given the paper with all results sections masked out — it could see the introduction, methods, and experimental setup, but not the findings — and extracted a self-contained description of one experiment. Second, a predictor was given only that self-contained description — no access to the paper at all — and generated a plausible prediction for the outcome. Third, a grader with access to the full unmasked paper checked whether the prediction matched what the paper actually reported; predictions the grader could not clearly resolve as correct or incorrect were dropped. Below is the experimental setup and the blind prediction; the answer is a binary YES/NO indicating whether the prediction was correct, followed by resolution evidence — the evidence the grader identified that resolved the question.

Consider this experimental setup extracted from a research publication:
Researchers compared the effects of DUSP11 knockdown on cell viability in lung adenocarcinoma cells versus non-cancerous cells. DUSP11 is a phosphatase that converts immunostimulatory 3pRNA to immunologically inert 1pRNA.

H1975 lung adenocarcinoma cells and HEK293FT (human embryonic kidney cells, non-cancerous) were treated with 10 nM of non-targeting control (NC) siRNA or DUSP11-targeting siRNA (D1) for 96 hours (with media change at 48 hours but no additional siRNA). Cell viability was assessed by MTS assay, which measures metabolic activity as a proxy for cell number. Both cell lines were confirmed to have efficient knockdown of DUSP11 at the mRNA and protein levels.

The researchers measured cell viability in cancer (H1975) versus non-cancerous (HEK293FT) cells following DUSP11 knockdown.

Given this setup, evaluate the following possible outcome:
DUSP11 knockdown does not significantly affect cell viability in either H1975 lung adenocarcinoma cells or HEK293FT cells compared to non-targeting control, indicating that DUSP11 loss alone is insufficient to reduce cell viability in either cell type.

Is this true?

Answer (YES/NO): NO